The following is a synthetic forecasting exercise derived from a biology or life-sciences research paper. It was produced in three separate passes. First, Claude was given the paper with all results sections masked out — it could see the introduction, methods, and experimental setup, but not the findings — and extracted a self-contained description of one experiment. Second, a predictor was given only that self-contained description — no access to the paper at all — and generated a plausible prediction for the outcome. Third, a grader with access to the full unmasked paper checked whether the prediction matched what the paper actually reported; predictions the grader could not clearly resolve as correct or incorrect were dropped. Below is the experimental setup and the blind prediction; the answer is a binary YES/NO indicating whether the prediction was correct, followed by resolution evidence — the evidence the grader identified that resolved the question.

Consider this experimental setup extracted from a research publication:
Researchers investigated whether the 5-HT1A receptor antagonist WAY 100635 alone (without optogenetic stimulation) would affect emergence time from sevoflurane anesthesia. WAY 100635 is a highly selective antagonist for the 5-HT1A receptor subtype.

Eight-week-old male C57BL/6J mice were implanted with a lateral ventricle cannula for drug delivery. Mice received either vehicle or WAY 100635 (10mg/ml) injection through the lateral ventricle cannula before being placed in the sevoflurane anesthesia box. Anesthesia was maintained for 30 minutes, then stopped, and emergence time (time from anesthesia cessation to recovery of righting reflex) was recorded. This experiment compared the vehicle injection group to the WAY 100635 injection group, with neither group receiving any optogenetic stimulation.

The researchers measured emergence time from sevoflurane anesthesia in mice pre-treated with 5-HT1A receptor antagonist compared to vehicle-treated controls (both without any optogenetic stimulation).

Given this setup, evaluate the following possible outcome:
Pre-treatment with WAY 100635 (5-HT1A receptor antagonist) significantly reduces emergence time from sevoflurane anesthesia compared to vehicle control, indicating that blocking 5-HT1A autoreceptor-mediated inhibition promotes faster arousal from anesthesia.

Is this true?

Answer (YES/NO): NO